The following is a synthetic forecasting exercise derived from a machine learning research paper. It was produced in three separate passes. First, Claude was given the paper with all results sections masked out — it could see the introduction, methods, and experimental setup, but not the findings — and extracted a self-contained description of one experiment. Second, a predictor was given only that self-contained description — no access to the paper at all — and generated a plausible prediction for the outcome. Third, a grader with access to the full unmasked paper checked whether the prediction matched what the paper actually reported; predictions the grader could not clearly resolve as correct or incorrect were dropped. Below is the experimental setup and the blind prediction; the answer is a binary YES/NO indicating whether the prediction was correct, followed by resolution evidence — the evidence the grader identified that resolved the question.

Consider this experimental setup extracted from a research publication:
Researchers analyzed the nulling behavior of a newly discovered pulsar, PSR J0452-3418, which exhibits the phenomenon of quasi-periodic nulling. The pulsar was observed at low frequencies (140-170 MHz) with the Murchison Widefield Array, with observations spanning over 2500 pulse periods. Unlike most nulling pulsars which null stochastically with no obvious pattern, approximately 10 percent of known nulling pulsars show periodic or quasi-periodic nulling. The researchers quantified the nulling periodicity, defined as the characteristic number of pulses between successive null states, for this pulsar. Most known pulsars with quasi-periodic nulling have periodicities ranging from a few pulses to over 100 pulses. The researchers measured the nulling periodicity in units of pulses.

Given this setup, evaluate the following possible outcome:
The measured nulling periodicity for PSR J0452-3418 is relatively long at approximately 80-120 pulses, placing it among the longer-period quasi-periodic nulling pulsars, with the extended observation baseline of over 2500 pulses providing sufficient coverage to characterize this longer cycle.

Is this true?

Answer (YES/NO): NO